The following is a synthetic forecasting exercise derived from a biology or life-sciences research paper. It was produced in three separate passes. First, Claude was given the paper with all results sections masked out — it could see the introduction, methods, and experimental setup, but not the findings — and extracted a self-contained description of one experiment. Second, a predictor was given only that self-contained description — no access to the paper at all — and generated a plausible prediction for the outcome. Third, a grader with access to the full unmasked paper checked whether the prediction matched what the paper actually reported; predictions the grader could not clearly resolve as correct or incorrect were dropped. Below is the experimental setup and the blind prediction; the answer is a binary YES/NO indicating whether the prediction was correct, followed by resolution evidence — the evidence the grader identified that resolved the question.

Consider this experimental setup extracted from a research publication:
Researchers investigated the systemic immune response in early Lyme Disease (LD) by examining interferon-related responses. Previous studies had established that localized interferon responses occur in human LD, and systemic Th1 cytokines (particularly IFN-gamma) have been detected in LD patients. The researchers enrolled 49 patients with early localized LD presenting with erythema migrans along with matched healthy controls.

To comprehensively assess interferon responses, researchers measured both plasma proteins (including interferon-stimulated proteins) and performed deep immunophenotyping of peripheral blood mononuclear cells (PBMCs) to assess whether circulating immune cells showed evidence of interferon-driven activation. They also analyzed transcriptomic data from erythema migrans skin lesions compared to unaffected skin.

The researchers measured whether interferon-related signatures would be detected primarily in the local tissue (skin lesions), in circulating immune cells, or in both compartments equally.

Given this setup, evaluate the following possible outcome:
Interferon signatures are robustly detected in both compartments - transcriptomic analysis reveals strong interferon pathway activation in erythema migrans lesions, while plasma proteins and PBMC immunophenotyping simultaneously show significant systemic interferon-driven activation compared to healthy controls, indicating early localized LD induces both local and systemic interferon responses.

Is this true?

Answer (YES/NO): NO